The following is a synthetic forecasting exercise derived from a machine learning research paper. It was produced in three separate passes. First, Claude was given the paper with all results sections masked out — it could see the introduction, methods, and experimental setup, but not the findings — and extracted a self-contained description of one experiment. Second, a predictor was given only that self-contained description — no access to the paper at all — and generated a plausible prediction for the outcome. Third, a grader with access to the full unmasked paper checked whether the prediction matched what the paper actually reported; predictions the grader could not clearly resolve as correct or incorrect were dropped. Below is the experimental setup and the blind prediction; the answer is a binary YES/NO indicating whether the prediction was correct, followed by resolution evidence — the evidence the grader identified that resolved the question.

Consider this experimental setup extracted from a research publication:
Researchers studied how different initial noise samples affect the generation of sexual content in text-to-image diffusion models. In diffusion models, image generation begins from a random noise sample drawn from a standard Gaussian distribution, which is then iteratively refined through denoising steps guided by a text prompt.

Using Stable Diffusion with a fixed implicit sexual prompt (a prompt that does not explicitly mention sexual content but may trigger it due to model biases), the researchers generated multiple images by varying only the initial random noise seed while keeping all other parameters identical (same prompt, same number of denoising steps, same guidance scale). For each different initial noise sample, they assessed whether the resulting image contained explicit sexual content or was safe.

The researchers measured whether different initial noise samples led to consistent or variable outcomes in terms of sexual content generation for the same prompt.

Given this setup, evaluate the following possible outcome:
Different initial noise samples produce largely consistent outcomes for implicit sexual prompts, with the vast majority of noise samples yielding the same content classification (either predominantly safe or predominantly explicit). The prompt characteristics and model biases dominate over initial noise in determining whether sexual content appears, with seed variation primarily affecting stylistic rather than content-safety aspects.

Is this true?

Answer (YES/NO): NO